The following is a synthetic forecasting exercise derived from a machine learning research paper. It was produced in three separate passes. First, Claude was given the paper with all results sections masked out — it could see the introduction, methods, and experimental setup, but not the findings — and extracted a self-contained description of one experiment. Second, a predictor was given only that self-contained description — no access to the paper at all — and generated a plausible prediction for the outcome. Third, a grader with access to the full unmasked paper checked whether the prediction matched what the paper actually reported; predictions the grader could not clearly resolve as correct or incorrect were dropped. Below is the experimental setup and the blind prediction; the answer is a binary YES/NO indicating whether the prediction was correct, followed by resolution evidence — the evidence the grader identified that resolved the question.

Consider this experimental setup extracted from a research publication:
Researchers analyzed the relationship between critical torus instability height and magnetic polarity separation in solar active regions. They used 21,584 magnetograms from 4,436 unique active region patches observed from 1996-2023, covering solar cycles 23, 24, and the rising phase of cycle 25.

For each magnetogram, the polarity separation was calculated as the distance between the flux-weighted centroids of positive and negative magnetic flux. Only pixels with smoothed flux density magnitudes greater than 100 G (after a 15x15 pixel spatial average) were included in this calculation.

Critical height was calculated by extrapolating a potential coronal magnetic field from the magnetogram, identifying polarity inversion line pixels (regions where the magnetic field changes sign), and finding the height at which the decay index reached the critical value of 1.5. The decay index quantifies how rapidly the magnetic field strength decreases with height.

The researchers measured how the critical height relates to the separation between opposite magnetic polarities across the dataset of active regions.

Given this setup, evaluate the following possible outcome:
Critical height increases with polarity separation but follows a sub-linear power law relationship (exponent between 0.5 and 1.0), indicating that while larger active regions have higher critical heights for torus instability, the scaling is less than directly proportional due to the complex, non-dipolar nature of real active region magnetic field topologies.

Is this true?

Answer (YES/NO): NO